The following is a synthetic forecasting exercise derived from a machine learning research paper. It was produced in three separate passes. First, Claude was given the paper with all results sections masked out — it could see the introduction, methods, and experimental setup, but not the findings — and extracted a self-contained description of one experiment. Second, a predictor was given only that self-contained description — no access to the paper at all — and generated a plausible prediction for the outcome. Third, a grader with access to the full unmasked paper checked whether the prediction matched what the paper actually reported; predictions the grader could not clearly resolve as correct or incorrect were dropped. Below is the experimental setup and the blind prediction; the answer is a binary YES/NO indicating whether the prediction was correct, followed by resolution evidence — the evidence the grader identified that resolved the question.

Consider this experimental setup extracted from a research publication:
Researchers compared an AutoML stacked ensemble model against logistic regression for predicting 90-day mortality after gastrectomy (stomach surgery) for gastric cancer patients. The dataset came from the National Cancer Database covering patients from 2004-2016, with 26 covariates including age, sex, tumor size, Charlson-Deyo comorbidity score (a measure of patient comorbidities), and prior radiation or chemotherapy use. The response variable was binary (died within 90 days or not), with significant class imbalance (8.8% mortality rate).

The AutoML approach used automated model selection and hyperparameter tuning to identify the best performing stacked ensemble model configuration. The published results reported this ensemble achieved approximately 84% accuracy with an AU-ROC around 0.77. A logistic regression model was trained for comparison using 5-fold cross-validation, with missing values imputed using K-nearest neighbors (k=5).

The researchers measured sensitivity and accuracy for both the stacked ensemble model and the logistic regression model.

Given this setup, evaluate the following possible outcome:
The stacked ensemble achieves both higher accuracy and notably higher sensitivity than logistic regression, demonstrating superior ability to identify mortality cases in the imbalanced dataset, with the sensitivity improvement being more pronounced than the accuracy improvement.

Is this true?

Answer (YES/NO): NO